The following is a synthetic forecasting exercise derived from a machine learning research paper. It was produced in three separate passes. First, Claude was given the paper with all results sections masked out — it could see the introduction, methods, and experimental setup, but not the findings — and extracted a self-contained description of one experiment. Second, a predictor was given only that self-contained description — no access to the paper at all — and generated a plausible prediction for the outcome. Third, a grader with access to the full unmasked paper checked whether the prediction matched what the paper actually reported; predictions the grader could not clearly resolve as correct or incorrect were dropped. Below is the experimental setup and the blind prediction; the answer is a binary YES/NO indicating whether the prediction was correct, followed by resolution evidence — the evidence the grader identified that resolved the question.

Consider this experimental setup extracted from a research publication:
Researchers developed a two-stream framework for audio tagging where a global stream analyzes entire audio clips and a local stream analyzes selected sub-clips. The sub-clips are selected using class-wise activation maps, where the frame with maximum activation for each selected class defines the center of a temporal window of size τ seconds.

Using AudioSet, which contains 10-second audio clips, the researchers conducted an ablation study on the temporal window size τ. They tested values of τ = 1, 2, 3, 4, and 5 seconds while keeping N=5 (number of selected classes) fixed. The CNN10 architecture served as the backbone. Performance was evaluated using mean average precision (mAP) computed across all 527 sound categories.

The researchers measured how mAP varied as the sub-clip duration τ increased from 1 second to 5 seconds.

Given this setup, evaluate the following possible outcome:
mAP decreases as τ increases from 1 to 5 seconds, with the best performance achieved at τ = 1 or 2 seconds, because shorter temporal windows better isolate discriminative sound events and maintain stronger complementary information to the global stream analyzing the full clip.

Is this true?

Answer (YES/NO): NO